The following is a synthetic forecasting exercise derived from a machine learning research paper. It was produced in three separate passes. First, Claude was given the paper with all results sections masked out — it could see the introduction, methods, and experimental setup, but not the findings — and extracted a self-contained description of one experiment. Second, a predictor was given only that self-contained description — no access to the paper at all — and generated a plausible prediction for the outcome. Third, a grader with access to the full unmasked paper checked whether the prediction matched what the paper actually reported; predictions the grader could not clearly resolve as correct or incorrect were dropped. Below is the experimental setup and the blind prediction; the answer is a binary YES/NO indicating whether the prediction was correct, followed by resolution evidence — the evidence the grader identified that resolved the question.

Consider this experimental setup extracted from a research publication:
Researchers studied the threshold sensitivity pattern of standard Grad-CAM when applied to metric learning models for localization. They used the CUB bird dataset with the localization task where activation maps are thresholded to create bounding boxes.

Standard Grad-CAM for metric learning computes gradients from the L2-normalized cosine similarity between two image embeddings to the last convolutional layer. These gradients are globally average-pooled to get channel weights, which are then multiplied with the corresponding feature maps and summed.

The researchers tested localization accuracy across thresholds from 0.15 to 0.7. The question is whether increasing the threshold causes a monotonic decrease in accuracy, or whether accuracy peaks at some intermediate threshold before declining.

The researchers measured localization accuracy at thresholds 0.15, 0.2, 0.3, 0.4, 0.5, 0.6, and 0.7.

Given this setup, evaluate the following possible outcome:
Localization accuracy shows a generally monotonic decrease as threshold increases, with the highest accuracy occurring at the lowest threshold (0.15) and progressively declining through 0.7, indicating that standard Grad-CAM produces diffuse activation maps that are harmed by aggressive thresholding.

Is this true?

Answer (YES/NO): YES